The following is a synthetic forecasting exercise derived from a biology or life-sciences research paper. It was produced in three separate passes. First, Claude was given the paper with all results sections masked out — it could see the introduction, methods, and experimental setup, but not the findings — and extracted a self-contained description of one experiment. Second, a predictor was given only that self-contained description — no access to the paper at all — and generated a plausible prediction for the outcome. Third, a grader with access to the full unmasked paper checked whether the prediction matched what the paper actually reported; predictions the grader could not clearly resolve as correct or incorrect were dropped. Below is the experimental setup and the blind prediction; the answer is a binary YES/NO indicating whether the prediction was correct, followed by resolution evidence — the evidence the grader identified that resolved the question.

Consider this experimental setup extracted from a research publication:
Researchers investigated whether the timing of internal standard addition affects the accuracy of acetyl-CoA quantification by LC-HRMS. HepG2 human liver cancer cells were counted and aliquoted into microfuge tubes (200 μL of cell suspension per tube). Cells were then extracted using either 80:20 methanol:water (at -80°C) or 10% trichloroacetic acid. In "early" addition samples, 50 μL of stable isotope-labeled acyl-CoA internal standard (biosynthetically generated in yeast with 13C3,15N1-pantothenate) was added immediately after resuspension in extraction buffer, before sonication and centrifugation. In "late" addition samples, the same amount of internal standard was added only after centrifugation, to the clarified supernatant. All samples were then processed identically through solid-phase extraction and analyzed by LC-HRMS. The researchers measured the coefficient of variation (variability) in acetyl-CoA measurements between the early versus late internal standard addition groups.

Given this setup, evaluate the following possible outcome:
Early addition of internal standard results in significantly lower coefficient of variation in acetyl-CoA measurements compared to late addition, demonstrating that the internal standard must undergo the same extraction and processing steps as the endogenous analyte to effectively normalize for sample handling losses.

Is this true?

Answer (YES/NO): NO